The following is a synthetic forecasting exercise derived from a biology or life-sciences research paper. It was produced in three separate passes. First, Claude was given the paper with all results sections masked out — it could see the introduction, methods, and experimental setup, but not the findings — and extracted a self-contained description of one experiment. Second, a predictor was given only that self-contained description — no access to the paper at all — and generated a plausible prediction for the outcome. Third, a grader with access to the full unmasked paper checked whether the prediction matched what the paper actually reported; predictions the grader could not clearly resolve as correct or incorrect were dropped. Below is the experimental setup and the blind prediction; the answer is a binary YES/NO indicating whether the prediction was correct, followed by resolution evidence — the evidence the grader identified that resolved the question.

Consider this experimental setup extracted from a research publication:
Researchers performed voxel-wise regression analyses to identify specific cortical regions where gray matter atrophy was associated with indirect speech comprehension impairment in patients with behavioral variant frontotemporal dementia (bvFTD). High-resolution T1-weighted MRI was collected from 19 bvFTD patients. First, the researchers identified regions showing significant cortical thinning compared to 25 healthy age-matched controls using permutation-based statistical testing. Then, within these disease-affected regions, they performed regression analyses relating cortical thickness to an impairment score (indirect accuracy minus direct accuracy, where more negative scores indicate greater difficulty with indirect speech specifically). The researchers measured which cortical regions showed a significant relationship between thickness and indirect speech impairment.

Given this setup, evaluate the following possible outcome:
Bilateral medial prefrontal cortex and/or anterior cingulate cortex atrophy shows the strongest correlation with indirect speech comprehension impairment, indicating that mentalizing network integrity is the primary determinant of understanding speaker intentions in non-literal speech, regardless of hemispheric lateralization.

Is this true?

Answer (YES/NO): NO